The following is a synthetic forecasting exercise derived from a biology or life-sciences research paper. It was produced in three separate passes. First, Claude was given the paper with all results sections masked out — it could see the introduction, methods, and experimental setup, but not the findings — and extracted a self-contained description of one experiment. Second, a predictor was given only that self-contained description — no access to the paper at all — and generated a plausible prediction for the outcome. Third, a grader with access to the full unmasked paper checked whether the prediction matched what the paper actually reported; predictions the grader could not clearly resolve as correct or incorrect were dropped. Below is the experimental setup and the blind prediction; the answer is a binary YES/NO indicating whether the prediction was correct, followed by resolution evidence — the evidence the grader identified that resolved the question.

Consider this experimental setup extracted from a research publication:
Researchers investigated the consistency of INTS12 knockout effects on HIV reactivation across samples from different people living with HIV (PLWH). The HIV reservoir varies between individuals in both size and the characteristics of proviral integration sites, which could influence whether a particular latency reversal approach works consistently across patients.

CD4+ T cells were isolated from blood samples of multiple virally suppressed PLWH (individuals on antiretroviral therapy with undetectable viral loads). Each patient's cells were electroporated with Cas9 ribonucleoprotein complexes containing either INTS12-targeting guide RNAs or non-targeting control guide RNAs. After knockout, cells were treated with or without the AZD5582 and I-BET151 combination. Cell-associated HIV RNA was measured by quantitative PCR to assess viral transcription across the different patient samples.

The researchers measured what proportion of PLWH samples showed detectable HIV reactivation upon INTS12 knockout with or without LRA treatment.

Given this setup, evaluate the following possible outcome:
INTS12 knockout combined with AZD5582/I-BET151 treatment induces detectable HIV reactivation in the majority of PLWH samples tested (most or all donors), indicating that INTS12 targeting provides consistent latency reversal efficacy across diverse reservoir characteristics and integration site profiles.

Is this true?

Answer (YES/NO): YES